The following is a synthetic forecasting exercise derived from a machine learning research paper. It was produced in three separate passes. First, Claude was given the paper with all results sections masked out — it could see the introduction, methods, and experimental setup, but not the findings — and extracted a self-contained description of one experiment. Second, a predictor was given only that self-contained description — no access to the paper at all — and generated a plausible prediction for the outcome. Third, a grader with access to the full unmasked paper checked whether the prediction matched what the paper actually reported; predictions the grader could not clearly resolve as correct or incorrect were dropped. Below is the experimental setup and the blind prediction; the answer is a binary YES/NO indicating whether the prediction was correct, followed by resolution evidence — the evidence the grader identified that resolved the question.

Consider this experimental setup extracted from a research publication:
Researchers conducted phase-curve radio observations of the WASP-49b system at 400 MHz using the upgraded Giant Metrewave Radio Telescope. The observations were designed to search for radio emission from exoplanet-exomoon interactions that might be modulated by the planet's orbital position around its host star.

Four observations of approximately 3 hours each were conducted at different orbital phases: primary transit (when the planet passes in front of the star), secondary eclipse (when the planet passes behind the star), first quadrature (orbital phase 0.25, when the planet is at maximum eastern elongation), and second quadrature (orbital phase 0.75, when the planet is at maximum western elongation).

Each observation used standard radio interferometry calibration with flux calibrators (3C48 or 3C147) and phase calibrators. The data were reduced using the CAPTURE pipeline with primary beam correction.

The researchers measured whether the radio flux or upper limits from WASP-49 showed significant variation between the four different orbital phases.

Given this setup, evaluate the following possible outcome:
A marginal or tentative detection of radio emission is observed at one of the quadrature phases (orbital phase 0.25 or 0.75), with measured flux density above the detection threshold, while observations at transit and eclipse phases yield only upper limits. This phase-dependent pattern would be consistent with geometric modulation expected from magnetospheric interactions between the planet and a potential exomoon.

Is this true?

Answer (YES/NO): NO